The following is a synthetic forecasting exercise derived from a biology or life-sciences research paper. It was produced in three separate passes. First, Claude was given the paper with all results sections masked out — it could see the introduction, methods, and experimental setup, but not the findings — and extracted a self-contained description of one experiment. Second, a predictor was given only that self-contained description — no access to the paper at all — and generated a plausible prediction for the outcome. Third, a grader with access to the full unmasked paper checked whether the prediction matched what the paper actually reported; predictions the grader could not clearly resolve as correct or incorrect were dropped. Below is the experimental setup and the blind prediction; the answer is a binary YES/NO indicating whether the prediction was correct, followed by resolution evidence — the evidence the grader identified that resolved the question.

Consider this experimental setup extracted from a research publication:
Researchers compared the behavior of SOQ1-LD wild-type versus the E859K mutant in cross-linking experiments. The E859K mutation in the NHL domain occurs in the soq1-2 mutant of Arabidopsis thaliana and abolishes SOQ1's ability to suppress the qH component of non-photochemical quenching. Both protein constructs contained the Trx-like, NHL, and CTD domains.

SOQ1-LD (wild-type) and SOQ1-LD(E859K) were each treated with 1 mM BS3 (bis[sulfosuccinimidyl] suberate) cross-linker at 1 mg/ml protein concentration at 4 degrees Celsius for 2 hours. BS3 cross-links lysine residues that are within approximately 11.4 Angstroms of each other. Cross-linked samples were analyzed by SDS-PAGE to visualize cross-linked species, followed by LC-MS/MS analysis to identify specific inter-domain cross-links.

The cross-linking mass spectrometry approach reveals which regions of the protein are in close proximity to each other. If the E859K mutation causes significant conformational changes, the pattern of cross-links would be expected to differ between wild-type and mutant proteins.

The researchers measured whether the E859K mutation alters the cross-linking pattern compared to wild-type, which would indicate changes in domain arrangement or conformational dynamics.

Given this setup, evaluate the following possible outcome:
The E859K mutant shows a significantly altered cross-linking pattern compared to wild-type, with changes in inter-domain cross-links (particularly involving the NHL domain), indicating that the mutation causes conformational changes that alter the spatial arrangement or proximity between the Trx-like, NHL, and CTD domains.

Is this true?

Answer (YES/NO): NO